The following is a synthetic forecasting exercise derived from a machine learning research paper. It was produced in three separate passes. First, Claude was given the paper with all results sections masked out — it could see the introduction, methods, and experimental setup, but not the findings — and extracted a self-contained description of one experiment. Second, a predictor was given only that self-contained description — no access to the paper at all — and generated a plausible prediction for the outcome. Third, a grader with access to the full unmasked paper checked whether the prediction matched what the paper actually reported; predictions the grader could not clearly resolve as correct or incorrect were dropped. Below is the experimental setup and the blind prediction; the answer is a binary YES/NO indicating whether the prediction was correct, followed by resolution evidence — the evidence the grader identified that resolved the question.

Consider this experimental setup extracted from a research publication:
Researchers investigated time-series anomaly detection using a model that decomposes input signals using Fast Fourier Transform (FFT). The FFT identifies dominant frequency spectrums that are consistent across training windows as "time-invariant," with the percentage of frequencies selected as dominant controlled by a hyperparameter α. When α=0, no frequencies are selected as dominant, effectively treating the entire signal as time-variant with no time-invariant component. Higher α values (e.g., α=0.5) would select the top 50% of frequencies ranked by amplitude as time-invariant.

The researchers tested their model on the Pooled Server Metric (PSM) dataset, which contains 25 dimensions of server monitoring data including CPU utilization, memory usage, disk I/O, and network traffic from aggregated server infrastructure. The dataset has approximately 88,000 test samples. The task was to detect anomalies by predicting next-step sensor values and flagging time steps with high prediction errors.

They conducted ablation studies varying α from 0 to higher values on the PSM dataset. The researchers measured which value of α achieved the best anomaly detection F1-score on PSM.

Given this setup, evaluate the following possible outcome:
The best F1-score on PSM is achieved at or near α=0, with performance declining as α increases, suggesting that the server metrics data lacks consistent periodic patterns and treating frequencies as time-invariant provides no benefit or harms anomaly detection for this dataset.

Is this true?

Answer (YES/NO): YES